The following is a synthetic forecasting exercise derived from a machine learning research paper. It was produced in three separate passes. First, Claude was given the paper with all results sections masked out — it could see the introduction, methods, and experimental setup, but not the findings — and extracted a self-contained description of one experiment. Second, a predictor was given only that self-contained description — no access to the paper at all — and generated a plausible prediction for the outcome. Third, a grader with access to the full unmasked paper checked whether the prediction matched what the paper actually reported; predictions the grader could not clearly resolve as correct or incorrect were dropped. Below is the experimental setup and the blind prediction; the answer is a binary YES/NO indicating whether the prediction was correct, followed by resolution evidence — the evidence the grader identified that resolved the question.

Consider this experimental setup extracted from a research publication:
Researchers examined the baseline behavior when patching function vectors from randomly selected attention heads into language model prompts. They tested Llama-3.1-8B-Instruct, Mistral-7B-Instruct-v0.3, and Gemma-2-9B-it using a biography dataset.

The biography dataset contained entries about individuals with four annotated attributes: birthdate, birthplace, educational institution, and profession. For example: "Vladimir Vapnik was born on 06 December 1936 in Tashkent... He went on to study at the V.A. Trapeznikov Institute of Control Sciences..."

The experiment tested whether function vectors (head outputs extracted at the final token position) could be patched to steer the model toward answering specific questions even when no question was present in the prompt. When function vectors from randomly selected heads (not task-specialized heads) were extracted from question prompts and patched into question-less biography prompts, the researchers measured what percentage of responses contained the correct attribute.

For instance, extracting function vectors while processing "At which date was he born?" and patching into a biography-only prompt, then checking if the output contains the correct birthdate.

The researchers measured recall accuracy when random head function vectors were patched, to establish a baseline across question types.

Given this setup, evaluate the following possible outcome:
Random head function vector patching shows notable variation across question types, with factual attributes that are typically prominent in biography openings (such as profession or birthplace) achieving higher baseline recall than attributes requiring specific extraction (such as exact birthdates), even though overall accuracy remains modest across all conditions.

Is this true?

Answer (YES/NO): YES